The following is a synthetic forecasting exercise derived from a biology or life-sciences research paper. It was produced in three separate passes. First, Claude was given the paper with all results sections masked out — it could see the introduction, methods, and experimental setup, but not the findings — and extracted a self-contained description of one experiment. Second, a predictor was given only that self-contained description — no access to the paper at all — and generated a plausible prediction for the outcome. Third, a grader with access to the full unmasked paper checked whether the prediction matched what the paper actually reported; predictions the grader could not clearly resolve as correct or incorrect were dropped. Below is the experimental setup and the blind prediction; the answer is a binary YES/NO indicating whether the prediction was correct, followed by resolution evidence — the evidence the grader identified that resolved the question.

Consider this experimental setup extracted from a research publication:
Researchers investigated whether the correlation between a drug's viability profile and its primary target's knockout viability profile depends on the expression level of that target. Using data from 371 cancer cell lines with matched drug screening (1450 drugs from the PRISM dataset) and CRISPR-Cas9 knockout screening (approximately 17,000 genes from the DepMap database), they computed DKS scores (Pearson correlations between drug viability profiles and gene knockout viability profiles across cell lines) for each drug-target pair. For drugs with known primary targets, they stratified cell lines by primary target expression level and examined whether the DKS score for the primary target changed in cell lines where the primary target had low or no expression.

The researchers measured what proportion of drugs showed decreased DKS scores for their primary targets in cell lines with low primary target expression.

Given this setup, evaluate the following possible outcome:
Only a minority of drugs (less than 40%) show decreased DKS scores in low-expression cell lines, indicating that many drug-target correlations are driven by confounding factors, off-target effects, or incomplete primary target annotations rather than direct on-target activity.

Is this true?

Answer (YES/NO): NO